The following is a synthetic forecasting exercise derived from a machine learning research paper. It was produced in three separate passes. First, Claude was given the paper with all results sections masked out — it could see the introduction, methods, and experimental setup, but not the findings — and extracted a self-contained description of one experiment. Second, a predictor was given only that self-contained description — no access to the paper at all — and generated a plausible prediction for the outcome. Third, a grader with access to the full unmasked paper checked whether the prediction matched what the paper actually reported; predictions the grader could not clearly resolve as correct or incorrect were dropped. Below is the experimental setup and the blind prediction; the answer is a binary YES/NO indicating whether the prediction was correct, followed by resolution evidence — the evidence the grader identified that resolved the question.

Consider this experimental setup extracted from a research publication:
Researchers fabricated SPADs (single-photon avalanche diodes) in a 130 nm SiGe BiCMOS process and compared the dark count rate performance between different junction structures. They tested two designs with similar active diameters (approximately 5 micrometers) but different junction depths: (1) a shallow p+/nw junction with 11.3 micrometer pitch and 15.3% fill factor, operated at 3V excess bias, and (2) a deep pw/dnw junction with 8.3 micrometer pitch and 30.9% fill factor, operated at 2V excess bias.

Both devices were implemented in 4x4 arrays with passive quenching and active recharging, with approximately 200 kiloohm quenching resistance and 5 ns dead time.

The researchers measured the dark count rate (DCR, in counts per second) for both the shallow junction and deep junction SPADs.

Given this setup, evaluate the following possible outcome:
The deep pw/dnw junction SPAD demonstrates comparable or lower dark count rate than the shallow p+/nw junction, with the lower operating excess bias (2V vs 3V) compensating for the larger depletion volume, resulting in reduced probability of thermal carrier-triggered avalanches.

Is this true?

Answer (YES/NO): NO